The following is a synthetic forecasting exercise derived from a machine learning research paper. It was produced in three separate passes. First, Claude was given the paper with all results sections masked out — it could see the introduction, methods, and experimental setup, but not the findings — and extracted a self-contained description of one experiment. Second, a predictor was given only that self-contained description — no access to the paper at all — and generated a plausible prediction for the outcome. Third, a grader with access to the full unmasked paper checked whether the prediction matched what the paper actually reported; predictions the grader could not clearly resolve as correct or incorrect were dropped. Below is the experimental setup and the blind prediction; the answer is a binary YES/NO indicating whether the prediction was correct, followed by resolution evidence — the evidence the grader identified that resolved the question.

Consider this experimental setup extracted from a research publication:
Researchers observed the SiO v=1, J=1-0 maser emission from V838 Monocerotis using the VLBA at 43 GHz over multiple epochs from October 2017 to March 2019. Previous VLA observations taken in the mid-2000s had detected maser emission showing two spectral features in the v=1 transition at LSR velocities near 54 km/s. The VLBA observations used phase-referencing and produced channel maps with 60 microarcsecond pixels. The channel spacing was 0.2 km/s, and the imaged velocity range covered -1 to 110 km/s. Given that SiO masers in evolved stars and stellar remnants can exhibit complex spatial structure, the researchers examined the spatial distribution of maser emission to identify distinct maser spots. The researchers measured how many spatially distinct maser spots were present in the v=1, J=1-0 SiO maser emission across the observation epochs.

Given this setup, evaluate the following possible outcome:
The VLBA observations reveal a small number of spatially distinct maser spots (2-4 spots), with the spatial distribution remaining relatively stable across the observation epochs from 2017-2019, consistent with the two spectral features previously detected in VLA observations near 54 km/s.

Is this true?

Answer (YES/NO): NO